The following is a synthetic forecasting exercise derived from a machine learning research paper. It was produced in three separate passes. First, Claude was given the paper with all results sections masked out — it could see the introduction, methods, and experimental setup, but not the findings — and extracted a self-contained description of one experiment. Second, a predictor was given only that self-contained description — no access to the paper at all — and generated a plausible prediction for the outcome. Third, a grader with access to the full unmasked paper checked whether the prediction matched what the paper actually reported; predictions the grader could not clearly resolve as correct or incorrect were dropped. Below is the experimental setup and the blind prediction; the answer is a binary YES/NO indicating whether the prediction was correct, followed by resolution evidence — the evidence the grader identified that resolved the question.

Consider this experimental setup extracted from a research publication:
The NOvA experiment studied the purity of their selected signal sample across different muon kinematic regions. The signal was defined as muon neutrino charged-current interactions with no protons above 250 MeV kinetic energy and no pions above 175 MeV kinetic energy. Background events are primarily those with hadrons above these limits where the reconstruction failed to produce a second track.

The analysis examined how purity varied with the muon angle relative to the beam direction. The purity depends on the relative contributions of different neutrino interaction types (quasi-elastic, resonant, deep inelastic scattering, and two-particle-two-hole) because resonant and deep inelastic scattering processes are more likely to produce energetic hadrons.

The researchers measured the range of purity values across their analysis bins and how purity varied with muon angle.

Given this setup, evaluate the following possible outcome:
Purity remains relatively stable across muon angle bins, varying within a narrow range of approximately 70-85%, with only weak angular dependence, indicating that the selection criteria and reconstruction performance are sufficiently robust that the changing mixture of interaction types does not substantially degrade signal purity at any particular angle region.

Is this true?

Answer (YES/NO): NO